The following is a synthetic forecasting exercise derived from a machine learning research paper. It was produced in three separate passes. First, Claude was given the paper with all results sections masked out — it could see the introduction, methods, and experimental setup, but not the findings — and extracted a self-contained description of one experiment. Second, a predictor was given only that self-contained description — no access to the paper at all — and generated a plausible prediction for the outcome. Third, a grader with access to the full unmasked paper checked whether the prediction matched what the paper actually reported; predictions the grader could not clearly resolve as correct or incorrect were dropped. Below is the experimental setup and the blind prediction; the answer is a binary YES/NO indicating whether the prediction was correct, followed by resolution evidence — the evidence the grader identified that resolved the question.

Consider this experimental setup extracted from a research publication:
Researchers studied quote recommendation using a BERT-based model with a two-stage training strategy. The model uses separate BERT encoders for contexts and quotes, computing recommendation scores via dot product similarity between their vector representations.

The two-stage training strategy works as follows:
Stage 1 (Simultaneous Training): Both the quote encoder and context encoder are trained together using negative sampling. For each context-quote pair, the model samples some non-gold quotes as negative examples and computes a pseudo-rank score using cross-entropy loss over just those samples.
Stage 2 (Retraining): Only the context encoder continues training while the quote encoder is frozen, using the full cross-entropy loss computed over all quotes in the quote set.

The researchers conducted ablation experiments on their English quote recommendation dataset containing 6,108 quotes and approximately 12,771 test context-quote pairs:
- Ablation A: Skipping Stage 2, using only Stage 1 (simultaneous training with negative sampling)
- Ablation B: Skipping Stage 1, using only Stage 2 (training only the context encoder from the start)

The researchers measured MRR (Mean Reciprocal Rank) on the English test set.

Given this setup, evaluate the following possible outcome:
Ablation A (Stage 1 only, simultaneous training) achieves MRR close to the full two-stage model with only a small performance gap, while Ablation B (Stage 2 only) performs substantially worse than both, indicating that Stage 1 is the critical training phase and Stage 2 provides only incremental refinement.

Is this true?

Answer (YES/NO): NO